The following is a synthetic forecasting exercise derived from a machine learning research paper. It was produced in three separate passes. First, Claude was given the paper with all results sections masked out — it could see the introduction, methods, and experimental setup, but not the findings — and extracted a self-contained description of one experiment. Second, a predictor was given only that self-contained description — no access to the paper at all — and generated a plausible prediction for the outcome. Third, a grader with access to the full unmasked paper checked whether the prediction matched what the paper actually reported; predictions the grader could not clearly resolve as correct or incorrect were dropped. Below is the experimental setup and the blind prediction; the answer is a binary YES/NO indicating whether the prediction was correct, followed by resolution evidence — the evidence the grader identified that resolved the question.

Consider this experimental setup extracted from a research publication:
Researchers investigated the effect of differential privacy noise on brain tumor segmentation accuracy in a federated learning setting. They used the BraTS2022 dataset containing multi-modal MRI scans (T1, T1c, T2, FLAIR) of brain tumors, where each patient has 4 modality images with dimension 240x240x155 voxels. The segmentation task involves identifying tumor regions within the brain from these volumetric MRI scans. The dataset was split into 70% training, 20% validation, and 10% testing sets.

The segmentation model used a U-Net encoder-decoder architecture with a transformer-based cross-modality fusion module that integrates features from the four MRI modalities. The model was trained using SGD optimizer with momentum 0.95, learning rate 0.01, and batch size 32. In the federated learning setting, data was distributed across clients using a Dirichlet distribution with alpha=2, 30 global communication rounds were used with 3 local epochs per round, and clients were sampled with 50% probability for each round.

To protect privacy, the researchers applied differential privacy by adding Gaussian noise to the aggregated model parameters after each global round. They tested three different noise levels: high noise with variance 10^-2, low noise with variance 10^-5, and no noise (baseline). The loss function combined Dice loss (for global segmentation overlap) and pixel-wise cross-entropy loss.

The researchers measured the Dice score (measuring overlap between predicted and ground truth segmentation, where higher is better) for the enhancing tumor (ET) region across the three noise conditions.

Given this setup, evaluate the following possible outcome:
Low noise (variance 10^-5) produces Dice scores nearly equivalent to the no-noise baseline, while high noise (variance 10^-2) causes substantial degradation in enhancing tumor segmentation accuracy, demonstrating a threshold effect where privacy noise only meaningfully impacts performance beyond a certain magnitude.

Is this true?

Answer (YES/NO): NO